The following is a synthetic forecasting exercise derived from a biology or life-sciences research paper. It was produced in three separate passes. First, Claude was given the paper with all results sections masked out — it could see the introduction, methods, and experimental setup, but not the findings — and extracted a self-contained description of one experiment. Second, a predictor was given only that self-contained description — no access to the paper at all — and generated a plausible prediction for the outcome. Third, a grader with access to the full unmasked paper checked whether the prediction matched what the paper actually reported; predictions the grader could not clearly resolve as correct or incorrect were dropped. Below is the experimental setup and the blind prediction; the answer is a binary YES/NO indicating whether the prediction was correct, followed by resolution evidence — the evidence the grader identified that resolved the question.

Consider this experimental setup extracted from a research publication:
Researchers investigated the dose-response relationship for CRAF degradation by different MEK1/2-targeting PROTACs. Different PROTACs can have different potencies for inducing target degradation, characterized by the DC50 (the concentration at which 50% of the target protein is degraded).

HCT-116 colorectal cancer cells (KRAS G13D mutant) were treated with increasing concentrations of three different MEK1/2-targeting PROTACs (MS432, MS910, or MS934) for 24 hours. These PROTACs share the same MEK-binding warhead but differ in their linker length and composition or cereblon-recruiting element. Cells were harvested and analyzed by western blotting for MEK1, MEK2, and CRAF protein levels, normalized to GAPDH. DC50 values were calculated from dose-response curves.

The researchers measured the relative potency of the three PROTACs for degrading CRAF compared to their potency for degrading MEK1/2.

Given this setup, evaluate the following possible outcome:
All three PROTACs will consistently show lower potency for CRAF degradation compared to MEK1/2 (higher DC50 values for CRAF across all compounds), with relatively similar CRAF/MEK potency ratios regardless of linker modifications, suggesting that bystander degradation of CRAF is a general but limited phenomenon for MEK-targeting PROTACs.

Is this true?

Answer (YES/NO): NO